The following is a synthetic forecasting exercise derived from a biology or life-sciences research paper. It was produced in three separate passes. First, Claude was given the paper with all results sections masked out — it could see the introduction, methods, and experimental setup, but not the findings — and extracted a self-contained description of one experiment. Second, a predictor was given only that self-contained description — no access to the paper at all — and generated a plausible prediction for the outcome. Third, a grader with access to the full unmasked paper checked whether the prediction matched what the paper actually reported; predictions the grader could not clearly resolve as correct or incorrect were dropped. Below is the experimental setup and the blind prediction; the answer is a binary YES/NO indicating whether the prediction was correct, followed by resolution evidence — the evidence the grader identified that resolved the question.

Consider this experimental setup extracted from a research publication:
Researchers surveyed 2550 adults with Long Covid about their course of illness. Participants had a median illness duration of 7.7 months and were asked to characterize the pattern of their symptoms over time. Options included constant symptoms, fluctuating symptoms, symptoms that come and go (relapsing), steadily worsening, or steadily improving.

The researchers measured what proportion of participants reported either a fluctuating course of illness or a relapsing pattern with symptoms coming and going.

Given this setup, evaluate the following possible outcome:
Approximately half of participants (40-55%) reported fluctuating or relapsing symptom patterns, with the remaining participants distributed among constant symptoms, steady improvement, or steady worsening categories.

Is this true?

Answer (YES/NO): NO